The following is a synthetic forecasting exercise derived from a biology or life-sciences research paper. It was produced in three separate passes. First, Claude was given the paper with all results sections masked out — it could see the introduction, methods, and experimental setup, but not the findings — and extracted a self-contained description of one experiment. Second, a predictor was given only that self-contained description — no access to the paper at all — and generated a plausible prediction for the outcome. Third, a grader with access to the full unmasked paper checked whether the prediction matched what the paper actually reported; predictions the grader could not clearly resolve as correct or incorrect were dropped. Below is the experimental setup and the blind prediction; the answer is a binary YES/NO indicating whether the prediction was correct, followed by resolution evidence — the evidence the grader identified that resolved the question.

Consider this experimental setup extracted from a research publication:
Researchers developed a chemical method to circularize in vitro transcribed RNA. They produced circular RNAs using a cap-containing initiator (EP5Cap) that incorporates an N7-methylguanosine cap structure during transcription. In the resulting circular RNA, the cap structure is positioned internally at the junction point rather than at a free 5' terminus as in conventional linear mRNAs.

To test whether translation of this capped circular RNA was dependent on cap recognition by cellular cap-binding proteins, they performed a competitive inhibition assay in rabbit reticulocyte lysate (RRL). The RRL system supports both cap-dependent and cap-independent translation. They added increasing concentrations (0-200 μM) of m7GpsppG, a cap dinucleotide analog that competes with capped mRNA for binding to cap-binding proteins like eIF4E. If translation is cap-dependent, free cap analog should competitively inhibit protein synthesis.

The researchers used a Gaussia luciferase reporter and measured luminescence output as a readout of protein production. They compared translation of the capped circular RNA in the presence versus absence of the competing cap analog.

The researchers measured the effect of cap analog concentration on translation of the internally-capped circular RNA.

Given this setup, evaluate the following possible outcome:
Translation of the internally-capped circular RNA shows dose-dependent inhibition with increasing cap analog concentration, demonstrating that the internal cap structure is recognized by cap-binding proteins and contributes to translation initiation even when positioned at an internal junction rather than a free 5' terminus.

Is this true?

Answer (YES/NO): YES